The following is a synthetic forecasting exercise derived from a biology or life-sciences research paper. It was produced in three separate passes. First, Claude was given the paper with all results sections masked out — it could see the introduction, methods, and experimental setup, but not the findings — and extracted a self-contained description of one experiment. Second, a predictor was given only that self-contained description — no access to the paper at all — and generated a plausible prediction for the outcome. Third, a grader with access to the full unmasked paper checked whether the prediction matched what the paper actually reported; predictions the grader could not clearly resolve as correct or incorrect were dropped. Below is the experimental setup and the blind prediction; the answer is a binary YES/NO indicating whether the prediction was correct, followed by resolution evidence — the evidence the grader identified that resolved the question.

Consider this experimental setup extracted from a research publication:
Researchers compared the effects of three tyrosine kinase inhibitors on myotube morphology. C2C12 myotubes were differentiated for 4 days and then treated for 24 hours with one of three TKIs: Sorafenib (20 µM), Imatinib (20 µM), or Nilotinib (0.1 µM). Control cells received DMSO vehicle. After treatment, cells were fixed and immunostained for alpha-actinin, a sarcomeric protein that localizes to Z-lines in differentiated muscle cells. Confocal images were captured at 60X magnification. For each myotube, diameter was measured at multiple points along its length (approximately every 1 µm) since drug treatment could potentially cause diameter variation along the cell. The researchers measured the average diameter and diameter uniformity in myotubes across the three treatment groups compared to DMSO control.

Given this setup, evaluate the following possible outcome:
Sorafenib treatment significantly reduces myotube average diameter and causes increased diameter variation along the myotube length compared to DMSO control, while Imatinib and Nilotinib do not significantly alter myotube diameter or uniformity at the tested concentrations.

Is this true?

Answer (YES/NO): YES